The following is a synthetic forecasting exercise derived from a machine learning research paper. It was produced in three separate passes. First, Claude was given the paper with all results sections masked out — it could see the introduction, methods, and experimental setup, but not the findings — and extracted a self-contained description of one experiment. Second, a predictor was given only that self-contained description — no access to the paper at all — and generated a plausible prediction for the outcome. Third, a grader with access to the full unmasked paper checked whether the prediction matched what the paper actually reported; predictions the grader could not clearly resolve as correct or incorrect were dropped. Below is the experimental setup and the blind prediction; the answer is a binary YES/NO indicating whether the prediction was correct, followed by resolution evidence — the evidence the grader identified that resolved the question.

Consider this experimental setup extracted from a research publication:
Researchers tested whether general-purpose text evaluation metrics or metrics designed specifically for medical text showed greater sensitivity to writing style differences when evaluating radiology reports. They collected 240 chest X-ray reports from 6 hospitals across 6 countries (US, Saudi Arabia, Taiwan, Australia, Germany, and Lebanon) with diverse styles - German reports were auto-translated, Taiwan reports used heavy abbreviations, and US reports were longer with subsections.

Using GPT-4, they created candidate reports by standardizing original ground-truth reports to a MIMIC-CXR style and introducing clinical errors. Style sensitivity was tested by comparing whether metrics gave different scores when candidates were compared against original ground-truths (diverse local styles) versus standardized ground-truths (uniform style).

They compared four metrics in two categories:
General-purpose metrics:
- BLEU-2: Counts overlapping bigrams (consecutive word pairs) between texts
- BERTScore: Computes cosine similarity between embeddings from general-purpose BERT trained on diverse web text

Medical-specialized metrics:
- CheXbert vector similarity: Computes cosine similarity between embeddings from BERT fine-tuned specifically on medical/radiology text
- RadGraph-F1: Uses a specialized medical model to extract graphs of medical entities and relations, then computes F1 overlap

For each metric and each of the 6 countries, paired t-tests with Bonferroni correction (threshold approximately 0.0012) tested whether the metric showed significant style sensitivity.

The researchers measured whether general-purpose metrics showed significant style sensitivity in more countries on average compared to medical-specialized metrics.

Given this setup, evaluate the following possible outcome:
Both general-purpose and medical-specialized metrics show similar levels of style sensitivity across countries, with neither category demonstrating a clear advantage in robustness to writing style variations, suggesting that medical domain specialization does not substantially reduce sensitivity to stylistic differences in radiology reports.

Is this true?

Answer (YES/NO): YES